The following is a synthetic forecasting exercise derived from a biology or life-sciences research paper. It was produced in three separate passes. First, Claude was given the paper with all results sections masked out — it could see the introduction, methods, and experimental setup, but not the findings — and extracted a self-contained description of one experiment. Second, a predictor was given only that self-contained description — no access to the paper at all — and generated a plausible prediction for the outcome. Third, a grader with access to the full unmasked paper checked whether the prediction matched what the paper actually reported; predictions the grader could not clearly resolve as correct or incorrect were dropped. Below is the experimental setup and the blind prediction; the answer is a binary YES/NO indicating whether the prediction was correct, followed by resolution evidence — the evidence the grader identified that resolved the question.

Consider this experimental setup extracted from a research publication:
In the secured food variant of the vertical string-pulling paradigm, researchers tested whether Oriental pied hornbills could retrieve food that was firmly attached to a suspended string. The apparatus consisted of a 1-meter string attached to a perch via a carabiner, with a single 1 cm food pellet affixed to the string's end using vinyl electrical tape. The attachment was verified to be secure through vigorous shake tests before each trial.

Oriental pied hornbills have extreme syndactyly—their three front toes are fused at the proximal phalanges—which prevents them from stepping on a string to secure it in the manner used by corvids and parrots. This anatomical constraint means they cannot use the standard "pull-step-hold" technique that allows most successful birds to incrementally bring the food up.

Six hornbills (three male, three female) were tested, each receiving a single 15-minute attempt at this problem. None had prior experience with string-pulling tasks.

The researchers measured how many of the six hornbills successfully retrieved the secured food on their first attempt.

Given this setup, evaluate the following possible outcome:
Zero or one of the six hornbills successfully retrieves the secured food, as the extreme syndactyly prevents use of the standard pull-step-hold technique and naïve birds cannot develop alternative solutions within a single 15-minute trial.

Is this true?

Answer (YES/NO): NO